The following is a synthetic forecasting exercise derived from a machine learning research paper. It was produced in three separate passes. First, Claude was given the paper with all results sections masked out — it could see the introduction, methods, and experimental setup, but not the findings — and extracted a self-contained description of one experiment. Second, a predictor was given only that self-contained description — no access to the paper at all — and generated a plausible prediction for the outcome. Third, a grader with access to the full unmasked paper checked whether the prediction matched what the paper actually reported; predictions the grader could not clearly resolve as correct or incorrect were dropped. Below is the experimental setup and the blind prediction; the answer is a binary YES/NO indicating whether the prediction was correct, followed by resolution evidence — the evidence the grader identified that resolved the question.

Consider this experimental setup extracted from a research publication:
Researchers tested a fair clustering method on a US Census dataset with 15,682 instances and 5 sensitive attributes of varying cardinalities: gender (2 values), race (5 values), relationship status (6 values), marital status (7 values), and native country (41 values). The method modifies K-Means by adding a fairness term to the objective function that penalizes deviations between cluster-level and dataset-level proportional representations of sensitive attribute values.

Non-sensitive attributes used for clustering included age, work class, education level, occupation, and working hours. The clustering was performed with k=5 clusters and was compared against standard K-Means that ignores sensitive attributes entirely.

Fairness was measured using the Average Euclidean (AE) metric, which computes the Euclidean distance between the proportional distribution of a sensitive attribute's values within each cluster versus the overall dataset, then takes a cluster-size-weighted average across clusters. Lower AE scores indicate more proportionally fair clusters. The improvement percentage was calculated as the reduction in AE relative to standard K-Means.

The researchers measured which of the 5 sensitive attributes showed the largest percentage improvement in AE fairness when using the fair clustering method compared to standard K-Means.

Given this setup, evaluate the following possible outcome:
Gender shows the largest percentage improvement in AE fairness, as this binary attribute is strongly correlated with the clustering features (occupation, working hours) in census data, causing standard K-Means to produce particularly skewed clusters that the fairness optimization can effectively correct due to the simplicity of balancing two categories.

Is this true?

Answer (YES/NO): YES